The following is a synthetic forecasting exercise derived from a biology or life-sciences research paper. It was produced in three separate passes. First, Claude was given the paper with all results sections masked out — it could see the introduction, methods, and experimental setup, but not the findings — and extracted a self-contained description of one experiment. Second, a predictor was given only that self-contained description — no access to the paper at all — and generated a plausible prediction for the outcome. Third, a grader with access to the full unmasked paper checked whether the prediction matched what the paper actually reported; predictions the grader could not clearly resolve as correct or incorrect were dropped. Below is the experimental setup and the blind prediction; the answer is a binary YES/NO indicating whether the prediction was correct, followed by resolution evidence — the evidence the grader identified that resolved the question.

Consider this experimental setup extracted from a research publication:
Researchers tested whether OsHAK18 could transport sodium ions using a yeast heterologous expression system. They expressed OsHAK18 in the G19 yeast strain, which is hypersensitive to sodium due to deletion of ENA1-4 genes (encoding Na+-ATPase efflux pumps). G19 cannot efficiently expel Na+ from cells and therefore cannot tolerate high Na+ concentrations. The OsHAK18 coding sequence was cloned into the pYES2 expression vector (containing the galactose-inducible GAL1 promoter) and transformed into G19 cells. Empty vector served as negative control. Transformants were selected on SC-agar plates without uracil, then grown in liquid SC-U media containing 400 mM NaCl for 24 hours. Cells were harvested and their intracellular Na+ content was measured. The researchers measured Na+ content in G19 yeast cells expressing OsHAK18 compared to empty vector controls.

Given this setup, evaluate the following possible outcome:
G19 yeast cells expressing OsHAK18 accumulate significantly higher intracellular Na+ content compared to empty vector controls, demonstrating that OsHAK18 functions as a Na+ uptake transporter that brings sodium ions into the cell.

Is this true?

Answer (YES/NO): YES